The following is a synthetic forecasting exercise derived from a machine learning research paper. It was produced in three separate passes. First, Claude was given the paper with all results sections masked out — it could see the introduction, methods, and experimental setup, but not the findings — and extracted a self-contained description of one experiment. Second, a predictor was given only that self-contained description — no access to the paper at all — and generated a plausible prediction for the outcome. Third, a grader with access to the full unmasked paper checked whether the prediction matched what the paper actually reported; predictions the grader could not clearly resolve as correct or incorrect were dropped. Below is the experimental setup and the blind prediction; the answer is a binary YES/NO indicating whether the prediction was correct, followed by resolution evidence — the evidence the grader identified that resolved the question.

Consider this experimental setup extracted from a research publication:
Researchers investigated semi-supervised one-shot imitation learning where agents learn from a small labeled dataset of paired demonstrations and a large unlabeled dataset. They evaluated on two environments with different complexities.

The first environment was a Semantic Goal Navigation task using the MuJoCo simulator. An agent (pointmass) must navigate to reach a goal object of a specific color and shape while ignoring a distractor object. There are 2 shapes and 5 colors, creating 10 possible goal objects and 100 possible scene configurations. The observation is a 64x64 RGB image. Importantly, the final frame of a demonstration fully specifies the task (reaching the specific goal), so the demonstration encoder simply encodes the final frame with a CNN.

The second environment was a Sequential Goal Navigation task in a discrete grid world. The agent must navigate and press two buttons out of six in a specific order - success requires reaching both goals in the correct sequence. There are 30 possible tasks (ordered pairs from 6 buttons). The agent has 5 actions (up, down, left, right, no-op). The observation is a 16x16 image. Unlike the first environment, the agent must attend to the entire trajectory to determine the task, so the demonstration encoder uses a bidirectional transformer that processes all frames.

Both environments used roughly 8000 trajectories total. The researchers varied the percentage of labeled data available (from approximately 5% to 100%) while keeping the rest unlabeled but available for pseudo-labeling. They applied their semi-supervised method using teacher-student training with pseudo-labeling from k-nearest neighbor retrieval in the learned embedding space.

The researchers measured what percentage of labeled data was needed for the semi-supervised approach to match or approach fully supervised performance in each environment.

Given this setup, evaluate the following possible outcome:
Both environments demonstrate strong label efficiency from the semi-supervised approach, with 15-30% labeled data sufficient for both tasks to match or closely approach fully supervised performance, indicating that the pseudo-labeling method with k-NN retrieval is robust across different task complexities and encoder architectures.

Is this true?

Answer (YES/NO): NO